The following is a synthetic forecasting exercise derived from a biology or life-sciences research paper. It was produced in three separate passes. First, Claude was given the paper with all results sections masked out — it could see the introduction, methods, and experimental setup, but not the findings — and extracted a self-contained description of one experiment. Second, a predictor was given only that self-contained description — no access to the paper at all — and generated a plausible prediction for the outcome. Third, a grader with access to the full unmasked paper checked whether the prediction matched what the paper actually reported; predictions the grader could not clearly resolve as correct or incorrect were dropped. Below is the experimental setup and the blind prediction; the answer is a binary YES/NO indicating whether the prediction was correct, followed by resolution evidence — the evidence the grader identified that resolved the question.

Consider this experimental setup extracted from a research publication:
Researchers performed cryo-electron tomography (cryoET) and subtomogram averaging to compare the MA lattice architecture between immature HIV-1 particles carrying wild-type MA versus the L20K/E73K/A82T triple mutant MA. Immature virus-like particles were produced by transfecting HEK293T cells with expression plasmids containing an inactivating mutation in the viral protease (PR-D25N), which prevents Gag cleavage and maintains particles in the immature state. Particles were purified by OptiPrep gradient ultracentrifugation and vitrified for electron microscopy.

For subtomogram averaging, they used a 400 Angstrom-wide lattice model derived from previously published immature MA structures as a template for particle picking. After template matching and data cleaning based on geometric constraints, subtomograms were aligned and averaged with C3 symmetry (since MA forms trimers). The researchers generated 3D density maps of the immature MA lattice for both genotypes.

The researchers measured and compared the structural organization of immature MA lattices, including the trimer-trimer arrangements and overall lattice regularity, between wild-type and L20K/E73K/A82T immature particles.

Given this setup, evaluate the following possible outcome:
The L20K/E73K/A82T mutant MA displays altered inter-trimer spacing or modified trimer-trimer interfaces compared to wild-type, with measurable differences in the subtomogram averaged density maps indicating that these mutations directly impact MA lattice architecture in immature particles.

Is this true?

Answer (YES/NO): NO